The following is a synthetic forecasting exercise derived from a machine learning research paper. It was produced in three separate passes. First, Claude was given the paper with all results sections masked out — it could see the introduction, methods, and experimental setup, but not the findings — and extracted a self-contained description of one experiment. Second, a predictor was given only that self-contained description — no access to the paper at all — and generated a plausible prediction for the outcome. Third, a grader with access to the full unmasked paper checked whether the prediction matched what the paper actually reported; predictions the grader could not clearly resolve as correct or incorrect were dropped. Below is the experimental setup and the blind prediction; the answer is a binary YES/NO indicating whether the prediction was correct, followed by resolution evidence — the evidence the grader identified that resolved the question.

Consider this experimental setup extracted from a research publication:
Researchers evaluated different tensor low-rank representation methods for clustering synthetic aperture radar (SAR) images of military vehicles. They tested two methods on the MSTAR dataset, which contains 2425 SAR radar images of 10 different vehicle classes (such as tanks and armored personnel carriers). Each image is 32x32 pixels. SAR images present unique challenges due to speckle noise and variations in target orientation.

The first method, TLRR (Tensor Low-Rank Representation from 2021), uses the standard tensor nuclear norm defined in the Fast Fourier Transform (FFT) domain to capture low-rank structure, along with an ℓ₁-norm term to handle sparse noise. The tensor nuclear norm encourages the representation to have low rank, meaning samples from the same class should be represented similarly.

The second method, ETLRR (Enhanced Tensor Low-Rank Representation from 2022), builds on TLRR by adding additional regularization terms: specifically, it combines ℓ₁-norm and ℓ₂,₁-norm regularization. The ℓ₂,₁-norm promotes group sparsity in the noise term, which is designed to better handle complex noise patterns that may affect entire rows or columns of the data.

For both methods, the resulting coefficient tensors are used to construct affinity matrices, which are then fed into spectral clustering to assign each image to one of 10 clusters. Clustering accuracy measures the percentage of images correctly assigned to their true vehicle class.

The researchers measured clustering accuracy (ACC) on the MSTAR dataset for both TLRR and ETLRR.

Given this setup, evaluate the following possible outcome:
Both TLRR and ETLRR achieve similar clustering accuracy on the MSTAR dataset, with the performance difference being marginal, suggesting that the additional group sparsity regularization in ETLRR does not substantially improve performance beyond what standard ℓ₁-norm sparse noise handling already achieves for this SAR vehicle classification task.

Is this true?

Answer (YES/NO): NO